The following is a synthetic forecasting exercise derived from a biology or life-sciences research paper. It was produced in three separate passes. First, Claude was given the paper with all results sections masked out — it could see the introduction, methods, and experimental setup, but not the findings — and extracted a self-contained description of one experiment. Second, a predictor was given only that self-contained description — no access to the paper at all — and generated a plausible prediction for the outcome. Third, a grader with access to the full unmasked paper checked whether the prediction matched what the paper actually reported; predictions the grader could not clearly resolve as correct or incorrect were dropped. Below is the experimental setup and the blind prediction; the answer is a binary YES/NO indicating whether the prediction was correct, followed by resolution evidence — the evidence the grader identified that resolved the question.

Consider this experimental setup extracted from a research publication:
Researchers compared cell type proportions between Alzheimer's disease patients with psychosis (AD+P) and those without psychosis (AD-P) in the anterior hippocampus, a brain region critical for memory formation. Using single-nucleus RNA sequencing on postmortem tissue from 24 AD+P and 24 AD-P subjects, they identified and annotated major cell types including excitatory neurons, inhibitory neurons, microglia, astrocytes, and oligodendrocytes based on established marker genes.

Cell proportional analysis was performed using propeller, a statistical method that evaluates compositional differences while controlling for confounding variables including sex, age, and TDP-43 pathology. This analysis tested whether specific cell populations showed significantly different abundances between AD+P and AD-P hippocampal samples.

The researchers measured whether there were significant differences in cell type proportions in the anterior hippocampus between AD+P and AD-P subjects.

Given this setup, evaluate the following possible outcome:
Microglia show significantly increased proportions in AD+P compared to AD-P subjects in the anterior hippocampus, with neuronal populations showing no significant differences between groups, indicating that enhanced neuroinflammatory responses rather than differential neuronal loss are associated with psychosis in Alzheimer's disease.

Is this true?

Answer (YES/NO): NO